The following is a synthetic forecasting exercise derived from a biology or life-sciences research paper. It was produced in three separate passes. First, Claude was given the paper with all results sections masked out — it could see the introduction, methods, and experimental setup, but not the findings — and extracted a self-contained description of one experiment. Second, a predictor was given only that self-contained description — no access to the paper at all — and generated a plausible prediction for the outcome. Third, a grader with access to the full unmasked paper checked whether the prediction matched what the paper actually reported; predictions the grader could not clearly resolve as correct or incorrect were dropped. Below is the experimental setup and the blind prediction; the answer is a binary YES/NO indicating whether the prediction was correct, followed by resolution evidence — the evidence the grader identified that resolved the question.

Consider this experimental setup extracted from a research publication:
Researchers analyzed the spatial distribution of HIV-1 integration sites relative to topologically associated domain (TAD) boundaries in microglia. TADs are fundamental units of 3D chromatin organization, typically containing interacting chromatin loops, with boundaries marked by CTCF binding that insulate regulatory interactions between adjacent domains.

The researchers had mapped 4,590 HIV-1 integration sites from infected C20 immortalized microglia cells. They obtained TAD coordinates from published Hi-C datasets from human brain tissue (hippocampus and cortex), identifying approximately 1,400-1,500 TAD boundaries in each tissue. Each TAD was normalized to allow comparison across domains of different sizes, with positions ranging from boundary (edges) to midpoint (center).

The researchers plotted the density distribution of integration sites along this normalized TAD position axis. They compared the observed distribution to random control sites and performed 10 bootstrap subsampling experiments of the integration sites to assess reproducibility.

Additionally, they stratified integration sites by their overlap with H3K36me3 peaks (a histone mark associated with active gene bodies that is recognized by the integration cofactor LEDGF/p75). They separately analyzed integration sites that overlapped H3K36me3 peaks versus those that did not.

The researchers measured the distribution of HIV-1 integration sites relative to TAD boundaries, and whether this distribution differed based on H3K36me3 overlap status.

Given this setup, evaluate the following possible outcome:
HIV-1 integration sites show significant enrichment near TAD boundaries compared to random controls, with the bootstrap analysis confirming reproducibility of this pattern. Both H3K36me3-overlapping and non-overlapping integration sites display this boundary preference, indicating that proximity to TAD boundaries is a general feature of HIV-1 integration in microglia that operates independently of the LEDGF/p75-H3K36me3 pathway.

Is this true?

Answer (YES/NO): NO